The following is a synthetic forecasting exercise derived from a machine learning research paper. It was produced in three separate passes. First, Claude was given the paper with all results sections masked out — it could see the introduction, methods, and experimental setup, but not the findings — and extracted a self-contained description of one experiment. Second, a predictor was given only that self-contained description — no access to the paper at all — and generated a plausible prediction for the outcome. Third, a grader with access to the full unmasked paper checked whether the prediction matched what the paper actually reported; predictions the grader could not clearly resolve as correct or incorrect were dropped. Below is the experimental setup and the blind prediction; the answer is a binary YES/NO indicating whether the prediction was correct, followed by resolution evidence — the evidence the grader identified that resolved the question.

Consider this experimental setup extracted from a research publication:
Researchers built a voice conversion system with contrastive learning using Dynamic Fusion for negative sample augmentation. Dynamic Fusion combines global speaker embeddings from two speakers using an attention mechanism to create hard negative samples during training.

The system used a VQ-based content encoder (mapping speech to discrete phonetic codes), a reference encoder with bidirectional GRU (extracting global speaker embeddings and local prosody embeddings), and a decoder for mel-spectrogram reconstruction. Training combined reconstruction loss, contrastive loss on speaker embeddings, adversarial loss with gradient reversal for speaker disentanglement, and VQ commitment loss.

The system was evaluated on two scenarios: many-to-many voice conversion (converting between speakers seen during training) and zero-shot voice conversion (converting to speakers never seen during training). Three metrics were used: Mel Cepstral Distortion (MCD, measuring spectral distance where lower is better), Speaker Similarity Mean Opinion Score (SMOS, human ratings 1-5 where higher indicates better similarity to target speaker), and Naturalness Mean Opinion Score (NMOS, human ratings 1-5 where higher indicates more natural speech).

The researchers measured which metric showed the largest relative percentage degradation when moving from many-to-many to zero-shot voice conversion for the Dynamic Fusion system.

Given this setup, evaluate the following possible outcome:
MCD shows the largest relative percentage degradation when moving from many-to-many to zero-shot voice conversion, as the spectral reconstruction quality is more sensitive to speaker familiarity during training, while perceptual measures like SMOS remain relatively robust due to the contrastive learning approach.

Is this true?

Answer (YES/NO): NO